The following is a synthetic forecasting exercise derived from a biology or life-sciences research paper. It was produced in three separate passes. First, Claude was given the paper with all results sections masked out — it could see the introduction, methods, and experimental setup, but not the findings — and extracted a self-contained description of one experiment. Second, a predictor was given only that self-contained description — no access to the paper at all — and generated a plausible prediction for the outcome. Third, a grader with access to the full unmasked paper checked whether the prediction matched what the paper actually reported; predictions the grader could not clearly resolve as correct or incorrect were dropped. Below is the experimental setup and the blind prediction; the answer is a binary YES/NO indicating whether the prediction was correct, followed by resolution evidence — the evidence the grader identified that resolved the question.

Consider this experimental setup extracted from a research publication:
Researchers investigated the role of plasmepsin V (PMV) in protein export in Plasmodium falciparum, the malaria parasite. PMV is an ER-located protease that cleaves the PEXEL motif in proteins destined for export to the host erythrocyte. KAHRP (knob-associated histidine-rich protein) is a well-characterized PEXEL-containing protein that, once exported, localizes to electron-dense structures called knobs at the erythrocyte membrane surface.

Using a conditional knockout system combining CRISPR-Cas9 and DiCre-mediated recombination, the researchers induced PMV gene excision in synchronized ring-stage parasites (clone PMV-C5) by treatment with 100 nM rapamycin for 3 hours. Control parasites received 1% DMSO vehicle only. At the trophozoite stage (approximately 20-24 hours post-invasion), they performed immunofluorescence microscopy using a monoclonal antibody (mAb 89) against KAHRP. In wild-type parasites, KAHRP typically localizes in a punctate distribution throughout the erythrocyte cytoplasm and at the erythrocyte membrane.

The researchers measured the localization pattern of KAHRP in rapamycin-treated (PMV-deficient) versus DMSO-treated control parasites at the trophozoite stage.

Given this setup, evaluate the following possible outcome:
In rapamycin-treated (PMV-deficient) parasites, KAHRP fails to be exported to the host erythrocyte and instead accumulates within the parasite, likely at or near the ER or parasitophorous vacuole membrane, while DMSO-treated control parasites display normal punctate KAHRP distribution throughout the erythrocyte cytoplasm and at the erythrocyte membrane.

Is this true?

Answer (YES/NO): NO